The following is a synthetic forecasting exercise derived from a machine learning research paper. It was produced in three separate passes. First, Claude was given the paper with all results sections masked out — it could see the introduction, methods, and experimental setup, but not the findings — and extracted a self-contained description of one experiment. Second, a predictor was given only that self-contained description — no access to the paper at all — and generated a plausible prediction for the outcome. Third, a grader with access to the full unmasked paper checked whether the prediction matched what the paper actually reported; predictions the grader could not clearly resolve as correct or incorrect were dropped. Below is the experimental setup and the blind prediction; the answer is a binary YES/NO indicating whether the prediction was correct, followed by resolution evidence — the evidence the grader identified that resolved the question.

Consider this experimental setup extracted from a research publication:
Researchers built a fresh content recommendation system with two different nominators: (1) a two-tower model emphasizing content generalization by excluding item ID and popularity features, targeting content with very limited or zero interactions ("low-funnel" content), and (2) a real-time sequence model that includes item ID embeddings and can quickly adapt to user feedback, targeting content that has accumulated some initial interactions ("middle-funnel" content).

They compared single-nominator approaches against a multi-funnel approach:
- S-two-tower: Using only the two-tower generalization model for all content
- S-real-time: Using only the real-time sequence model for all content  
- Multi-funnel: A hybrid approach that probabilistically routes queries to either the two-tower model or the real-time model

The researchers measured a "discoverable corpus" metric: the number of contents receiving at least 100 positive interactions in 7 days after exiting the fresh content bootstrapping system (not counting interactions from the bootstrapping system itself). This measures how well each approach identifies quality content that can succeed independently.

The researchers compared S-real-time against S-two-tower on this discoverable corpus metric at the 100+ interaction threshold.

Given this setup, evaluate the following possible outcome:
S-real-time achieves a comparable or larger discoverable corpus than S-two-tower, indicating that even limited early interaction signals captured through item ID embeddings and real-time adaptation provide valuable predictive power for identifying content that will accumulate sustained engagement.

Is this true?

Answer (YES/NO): NO